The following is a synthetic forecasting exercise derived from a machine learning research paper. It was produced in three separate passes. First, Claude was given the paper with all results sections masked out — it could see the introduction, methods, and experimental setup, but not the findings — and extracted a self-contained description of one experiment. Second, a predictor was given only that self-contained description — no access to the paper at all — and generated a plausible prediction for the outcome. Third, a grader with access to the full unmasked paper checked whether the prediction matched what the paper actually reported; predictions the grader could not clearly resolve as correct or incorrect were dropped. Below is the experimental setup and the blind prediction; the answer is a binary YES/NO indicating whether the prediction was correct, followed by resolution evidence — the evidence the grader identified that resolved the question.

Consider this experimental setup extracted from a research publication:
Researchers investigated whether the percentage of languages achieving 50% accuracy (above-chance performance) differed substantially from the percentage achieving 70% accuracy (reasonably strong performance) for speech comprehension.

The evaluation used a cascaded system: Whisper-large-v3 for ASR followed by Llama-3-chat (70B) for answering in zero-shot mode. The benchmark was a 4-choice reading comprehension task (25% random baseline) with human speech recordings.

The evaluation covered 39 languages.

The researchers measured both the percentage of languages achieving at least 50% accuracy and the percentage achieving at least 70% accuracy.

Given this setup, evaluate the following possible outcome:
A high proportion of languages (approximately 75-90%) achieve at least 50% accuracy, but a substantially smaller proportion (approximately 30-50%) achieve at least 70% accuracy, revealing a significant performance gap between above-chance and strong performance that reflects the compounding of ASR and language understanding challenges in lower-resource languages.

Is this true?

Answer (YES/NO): NO